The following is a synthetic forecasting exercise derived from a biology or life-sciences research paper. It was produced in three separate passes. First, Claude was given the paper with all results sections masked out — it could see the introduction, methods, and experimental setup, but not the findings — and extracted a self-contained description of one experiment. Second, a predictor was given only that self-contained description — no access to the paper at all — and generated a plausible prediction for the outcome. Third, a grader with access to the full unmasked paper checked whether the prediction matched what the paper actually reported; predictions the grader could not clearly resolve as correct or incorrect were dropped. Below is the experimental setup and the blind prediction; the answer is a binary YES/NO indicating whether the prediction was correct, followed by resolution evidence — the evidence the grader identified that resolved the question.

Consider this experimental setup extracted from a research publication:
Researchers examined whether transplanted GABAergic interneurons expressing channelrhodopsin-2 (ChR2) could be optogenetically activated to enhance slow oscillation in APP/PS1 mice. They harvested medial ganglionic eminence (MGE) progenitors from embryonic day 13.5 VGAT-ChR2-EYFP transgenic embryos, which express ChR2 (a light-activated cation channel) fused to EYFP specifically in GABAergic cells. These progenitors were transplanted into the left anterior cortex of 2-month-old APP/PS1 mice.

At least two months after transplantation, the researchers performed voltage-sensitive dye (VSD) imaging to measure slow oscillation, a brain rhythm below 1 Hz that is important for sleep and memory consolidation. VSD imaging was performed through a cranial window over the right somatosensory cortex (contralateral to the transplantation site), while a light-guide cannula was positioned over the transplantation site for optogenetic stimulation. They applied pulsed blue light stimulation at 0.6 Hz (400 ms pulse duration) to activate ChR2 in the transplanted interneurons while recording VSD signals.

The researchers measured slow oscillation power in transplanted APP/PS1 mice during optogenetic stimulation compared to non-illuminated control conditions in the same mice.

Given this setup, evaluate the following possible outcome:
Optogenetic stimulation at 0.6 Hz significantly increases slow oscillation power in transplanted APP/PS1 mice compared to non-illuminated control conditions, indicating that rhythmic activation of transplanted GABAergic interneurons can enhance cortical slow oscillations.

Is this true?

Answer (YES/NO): YES